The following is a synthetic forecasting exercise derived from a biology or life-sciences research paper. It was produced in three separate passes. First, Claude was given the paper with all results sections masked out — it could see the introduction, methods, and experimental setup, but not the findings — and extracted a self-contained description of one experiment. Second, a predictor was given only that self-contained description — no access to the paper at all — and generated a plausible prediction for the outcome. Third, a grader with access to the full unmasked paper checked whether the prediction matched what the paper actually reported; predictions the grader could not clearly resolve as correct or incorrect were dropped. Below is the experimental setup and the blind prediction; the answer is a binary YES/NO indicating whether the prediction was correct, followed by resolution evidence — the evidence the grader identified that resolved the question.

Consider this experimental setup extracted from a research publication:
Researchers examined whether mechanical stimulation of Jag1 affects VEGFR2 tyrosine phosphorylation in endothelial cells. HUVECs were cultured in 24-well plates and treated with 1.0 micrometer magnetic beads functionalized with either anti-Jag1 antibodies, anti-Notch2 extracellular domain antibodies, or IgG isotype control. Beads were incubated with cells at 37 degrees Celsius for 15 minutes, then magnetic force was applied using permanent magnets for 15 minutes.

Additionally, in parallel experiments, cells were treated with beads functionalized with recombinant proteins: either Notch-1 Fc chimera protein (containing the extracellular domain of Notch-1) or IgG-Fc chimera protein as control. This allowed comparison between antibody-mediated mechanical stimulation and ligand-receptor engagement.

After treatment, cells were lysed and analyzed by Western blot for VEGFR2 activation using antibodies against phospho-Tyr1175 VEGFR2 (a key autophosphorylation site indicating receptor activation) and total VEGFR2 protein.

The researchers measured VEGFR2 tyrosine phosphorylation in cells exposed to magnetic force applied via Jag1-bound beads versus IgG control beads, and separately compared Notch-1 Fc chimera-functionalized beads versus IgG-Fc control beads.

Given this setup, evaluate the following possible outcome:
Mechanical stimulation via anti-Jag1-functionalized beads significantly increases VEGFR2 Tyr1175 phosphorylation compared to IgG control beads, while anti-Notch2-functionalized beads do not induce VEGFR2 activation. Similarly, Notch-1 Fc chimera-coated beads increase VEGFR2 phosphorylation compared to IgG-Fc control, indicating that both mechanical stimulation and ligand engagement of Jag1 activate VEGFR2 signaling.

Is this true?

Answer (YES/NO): NO